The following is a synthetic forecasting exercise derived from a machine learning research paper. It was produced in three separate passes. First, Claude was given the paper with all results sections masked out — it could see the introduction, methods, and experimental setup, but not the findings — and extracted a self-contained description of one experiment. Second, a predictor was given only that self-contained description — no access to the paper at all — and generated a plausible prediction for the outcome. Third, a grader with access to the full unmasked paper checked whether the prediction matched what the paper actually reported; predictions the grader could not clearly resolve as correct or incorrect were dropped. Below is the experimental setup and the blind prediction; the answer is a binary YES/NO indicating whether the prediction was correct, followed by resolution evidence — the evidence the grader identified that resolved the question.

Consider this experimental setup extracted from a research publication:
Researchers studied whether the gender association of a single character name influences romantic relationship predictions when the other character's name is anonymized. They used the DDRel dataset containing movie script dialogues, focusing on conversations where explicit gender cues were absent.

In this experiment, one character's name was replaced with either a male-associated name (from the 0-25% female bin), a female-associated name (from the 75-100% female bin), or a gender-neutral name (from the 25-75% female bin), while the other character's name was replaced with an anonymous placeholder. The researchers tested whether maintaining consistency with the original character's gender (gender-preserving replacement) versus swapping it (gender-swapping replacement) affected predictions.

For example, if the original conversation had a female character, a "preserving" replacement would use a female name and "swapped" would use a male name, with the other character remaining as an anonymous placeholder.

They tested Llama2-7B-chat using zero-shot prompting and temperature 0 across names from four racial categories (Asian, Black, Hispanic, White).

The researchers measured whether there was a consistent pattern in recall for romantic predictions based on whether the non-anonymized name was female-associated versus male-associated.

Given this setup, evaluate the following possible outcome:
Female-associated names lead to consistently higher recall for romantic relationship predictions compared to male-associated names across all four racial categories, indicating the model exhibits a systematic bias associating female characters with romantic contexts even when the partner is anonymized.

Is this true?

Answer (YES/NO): YES